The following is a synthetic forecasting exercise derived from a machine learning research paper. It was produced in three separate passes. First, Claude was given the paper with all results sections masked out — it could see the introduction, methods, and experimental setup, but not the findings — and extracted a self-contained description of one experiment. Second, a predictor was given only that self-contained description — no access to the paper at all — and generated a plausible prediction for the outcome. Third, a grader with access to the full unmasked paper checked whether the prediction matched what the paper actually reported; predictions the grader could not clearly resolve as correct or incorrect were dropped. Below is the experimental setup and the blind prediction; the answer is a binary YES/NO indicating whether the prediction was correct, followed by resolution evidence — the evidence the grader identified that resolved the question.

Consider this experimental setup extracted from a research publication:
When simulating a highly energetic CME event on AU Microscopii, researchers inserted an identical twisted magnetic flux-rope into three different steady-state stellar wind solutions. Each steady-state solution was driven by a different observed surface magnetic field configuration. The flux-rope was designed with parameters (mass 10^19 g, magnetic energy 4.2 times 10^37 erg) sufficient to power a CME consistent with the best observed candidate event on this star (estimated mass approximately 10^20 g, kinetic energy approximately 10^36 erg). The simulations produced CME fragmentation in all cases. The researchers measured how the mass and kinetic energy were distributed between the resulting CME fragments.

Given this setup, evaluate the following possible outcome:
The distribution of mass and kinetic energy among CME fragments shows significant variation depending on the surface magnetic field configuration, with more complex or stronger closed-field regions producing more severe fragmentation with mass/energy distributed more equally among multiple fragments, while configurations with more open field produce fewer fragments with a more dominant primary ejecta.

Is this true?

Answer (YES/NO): NO